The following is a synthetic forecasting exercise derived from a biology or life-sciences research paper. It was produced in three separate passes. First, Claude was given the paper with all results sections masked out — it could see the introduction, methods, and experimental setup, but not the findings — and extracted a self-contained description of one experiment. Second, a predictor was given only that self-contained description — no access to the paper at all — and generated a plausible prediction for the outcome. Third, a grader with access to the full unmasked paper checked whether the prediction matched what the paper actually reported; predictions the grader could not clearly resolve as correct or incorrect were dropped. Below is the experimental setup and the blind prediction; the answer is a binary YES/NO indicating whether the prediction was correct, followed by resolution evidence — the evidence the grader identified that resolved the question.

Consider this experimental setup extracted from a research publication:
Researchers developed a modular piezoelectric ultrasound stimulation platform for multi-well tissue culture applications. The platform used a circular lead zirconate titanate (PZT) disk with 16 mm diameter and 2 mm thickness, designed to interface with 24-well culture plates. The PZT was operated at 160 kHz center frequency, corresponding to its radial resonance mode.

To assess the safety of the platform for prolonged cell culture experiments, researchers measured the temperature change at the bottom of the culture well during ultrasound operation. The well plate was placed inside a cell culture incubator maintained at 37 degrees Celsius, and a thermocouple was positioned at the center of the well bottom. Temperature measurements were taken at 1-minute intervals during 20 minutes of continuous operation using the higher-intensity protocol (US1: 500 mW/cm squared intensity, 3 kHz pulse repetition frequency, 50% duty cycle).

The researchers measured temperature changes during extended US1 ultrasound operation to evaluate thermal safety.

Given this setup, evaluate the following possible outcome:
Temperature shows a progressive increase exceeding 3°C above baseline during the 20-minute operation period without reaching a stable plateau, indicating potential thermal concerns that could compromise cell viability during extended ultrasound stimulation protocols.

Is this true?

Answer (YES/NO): NO